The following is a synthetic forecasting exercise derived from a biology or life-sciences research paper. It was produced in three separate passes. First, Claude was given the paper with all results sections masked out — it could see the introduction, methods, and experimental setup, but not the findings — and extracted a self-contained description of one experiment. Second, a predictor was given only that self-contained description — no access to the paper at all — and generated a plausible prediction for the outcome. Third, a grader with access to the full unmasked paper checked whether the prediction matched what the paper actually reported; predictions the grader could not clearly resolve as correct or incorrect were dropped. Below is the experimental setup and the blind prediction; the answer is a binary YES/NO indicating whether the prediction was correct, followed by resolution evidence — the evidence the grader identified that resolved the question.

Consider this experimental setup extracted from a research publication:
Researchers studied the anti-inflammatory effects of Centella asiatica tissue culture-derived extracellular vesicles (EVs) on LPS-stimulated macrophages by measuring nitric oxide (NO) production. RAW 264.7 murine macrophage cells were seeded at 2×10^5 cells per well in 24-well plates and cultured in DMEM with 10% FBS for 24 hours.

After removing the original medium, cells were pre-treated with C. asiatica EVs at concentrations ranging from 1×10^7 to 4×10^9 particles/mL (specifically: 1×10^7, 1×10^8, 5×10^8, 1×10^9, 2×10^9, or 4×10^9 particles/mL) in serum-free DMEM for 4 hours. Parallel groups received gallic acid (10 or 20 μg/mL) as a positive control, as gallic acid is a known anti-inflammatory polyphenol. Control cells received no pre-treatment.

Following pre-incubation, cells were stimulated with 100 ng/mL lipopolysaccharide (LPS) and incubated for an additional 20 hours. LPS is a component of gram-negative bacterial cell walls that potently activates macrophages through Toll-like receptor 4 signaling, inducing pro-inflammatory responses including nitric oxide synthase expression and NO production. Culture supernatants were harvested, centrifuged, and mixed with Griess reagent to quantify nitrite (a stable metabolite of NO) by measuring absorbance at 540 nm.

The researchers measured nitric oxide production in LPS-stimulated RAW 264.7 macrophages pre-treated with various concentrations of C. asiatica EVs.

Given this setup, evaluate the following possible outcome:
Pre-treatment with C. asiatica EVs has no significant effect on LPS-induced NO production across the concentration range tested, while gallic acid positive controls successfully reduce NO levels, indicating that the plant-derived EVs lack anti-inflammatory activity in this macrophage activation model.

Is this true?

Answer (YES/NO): NO